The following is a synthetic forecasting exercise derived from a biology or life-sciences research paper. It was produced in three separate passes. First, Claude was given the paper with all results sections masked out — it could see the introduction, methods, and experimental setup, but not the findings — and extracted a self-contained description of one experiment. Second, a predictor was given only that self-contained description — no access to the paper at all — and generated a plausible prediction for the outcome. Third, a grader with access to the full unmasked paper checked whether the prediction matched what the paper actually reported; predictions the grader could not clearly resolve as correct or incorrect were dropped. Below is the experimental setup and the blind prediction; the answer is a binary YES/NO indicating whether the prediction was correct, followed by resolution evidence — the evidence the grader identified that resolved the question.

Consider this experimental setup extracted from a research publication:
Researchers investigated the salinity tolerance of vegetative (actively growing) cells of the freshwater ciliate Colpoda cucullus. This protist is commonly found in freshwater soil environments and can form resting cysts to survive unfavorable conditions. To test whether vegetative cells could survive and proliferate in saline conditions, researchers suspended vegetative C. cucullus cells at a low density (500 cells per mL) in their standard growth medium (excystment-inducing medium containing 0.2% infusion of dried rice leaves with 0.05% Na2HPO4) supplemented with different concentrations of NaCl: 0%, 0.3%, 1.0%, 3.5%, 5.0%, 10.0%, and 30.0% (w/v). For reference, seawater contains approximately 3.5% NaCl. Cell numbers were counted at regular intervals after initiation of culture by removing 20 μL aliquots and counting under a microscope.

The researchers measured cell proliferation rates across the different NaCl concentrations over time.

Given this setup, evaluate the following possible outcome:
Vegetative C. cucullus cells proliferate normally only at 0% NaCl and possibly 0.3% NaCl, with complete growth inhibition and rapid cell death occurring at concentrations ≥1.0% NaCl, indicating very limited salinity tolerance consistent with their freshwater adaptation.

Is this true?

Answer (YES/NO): YES